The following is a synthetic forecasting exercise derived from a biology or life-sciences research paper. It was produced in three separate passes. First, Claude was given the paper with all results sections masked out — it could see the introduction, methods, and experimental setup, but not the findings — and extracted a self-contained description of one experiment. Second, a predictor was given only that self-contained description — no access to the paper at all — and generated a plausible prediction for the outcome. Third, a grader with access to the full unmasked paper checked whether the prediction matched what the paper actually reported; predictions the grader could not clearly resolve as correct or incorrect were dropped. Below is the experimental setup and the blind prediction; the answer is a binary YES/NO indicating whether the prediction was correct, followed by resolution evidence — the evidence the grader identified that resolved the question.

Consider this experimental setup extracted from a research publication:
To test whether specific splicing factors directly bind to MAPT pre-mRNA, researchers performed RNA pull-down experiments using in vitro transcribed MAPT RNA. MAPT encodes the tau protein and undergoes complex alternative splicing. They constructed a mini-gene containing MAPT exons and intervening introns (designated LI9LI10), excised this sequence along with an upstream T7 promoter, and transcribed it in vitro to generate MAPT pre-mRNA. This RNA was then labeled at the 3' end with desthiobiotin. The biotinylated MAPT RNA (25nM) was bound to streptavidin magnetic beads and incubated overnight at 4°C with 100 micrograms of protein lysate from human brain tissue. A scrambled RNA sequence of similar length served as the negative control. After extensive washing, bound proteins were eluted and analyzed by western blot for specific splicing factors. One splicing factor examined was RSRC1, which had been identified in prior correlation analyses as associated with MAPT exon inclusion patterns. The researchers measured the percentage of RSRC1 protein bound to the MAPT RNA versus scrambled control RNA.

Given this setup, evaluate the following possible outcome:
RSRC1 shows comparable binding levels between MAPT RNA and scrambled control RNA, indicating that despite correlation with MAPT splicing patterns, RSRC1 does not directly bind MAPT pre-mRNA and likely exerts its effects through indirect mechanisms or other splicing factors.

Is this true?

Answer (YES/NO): NO